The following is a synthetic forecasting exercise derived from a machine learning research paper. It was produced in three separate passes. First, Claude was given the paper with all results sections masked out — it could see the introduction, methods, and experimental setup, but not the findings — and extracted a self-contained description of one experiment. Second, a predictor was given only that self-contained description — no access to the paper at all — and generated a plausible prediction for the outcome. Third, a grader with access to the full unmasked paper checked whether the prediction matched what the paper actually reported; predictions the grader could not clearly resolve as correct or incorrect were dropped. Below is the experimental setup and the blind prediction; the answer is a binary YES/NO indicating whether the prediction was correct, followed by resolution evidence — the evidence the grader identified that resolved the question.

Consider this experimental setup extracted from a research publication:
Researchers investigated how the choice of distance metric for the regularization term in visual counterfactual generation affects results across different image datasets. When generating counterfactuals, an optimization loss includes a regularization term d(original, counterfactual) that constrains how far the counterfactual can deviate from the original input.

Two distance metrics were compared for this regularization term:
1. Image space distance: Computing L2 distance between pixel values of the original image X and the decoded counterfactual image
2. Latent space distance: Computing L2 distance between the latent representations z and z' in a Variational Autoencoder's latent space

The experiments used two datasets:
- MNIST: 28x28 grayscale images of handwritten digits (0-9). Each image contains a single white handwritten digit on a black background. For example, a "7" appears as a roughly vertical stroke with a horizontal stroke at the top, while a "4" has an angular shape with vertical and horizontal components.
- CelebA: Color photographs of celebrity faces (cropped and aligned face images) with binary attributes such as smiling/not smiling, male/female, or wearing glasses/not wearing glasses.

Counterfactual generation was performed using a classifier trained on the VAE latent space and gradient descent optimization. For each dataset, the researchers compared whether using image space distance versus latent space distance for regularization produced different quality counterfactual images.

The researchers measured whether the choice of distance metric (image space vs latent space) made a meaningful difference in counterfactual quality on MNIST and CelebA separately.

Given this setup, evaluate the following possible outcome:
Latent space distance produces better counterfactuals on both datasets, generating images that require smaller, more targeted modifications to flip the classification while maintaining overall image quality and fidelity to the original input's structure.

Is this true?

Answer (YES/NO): NO